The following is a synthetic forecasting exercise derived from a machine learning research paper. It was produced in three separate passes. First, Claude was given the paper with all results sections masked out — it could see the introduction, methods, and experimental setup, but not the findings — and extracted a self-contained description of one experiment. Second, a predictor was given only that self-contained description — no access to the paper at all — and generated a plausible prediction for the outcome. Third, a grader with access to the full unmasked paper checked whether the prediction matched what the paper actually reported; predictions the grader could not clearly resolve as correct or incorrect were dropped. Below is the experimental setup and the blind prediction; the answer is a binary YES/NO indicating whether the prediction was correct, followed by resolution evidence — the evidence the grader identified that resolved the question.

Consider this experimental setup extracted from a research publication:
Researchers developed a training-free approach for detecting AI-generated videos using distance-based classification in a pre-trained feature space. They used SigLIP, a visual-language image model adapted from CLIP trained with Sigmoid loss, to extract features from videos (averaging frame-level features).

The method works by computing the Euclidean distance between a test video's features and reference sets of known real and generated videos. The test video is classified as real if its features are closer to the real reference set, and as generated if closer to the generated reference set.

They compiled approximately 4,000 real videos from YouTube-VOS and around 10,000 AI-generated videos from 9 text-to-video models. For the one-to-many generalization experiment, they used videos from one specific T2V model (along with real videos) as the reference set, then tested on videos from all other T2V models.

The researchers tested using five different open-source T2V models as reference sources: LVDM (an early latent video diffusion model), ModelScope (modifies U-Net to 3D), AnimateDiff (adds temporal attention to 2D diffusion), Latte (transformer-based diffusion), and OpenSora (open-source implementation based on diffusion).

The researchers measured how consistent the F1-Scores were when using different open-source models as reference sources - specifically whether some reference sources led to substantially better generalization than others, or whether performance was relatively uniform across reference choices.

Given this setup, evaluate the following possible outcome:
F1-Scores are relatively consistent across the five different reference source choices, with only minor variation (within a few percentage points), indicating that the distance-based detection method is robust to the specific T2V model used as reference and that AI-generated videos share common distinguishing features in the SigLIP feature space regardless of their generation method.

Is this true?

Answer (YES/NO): NO